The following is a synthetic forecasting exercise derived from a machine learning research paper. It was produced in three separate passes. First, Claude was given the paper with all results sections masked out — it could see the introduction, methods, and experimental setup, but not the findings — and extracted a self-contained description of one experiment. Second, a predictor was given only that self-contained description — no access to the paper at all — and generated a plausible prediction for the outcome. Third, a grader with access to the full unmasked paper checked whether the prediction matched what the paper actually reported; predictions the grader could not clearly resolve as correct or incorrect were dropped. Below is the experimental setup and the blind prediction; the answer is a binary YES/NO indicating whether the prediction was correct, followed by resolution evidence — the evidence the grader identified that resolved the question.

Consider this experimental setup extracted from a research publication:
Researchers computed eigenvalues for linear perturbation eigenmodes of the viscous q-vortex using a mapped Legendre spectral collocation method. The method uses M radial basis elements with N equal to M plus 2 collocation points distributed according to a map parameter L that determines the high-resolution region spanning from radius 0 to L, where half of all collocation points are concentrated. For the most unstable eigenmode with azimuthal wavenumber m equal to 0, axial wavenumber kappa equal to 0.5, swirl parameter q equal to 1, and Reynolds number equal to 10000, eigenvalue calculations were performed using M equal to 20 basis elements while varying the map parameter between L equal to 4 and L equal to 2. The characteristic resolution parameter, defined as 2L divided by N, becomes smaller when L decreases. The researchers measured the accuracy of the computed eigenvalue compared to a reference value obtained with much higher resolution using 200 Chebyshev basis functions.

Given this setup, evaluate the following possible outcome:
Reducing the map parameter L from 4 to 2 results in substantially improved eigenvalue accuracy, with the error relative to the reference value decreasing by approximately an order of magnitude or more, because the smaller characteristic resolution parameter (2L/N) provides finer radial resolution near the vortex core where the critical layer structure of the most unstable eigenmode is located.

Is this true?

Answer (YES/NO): NO